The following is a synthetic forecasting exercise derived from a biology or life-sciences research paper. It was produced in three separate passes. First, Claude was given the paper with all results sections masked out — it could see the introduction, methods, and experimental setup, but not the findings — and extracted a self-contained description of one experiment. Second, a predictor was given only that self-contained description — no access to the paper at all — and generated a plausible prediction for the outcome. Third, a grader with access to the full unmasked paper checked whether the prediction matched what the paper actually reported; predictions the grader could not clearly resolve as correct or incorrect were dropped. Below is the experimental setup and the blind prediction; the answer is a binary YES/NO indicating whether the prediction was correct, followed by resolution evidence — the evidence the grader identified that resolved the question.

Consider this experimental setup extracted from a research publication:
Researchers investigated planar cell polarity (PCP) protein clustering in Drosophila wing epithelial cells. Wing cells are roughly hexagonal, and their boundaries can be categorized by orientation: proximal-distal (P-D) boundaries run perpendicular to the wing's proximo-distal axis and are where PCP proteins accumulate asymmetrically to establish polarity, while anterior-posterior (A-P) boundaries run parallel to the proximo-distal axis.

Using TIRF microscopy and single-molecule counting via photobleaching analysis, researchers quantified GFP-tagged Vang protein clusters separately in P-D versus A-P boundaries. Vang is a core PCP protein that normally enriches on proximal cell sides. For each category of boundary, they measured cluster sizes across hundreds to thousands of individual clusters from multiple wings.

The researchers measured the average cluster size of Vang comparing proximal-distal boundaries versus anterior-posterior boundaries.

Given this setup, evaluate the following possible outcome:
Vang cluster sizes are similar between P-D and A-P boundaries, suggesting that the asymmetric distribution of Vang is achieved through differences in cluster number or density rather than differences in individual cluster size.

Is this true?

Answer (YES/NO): NO